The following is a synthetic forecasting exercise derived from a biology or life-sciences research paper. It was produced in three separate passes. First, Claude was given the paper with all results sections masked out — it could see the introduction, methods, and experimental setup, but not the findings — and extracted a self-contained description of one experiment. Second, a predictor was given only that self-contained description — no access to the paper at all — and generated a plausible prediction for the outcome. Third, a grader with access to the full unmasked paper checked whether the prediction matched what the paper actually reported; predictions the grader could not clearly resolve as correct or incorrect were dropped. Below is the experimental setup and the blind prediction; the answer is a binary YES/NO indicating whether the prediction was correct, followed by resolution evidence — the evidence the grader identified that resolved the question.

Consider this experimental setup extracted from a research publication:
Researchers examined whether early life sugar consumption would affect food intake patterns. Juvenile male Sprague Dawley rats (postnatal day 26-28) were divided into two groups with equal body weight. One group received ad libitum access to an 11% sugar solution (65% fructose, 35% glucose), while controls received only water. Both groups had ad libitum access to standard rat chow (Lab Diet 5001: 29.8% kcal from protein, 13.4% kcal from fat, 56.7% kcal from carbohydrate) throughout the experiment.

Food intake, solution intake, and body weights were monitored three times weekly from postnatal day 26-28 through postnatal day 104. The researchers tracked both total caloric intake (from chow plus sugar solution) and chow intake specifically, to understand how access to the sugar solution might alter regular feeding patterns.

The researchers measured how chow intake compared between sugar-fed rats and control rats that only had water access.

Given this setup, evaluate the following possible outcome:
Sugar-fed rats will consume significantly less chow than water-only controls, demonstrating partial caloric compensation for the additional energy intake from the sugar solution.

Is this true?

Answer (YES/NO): NO